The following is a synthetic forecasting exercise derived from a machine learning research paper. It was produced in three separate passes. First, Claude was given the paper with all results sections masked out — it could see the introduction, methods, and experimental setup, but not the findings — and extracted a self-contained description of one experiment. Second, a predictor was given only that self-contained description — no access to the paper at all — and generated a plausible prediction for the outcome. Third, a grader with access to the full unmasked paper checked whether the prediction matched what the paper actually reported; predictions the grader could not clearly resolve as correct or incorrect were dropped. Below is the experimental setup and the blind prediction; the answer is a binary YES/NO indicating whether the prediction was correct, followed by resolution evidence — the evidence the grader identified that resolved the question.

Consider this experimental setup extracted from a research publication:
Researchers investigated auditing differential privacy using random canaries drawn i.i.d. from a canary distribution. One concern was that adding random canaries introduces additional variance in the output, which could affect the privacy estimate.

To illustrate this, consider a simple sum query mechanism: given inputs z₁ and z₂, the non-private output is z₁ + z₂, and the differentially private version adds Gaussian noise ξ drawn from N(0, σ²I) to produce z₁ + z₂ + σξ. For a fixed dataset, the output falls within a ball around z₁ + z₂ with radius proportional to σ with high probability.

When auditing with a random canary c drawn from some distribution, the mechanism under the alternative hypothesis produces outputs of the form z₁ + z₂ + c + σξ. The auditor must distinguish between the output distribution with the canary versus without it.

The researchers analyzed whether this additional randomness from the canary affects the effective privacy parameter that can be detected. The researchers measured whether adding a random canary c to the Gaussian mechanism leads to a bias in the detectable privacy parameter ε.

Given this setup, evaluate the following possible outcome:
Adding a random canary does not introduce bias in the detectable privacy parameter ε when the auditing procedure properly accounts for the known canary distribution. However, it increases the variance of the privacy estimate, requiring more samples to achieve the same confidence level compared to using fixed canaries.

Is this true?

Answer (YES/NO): NO